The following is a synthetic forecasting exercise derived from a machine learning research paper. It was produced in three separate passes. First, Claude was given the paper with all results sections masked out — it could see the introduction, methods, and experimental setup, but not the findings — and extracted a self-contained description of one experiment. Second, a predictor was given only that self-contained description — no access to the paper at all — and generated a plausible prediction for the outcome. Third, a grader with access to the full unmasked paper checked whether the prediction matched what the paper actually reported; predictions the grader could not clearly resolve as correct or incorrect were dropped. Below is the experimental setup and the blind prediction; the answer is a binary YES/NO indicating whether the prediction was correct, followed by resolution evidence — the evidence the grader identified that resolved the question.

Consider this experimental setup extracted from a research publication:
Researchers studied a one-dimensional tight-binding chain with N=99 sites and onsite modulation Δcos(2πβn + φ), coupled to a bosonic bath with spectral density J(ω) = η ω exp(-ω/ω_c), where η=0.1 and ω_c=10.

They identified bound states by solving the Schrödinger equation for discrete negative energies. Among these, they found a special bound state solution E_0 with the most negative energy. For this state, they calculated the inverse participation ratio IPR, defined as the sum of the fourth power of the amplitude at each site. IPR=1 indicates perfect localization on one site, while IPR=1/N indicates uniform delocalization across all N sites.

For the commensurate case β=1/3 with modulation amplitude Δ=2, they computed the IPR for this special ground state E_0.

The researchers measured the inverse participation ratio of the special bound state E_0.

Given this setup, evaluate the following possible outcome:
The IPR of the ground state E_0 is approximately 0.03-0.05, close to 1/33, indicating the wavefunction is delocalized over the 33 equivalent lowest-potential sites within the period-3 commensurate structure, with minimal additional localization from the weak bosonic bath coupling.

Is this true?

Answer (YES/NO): NO